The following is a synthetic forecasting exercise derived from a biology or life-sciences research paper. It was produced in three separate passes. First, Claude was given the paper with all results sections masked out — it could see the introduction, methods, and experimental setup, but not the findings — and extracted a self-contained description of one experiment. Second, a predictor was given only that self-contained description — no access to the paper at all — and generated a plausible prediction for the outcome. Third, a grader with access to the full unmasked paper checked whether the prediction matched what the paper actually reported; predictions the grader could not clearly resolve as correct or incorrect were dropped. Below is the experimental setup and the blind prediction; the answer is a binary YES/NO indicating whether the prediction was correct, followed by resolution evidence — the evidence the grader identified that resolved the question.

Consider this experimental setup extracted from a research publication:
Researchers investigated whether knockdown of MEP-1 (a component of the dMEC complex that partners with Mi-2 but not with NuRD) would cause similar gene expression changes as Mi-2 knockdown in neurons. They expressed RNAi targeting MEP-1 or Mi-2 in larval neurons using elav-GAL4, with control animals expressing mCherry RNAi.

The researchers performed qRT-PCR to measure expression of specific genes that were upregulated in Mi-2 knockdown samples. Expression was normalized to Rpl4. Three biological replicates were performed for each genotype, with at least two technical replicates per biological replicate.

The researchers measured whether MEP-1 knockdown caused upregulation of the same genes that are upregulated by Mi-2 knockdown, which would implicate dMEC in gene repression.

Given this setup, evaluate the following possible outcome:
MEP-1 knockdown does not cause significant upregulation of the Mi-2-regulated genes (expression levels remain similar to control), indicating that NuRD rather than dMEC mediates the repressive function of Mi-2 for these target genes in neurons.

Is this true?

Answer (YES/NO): NO